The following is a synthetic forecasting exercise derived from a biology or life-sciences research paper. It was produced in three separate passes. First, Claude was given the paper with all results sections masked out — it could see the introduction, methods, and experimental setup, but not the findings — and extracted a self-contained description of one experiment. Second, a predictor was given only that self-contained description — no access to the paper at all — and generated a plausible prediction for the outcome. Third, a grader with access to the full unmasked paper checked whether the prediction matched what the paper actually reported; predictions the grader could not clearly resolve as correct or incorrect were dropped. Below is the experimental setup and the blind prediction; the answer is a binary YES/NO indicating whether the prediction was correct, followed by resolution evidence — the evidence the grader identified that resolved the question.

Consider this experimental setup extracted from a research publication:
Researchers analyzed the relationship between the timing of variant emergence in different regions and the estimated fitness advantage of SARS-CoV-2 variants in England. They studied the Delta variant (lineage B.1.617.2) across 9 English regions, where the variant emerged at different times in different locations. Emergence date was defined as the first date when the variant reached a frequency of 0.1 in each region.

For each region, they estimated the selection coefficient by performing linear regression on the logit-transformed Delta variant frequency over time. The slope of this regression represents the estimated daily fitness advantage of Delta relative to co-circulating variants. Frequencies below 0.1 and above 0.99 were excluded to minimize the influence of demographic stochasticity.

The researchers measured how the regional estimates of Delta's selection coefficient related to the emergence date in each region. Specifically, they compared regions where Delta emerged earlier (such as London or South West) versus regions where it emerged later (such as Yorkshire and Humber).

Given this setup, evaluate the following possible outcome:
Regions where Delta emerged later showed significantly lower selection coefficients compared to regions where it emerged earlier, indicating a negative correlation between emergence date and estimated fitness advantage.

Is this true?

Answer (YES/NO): NO